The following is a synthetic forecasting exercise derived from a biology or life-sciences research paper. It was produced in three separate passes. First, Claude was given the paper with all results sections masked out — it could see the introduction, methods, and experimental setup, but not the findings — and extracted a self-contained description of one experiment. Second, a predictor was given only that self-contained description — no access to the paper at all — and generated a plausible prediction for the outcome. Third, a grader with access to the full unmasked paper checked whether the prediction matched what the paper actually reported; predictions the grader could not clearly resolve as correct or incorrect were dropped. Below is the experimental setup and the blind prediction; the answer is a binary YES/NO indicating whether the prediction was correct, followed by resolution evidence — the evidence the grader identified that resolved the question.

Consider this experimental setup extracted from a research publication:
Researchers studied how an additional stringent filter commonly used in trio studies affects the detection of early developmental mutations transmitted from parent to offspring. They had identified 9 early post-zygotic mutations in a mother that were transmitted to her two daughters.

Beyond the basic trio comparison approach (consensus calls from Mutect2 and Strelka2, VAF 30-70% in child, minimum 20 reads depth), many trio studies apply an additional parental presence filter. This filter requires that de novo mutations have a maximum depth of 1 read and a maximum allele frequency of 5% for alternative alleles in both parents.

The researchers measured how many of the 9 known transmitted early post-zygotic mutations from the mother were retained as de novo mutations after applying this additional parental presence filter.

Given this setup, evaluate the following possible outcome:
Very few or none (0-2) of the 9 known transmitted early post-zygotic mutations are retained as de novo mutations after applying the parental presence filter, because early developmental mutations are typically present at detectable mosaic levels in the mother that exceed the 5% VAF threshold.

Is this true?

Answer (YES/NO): YES